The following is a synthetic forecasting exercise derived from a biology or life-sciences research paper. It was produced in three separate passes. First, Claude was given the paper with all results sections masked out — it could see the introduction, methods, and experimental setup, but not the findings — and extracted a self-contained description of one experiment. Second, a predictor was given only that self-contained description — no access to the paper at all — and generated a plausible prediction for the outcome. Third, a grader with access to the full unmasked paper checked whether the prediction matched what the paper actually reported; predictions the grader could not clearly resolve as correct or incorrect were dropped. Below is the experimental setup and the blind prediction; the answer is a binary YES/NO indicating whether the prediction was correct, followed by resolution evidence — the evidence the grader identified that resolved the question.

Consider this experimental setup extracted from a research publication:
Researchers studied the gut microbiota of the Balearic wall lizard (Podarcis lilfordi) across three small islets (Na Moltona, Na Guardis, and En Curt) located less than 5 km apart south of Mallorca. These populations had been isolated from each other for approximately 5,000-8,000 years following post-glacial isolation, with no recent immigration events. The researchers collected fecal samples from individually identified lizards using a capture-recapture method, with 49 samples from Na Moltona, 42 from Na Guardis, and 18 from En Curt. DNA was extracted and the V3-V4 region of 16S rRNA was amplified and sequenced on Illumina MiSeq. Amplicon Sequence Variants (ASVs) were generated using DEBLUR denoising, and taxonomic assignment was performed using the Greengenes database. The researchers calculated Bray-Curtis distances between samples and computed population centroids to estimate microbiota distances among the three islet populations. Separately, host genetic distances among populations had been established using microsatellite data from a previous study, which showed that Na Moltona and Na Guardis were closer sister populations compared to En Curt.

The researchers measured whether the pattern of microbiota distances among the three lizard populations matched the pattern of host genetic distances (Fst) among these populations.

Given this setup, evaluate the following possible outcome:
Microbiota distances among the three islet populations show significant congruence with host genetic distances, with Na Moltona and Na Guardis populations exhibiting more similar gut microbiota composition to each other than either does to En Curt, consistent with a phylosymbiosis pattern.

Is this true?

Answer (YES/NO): YES